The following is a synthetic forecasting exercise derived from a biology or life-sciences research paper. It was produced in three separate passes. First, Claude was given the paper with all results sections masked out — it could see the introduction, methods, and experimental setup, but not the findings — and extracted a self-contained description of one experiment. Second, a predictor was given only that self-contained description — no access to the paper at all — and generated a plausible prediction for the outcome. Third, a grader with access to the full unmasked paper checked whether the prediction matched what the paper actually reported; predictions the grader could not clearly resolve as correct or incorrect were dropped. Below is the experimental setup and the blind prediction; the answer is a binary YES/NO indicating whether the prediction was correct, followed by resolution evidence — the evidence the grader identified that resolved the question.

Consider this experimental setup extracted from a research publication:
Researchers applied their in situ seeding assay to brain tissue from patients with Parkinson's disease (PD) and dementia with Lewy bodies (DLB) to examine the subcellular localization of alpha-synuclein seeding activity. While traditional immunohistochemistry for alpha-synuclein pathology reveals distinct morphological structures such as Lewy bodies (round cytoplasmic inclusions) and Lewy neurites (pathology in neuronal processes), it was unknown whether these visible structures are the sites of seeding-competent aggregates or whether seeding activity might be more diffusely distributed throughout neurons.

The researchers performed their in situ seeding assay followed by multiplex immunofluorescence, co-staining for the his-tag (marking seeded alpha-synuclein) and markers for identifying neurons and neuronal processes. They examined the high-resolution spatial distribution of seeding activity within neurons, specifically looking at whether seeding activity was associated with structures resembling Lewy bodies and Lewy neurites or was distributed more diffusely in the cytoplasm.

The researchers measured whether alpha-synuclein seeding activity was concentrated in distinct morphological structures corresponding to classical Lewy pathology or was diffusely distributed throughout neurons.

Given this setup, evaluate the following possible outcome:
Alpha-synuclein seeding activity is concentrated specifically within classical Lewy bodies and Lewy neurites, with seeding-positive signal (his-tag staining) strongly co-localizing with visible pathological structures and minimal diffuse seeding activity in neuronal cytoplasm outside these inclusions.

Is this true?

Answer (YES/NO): NO